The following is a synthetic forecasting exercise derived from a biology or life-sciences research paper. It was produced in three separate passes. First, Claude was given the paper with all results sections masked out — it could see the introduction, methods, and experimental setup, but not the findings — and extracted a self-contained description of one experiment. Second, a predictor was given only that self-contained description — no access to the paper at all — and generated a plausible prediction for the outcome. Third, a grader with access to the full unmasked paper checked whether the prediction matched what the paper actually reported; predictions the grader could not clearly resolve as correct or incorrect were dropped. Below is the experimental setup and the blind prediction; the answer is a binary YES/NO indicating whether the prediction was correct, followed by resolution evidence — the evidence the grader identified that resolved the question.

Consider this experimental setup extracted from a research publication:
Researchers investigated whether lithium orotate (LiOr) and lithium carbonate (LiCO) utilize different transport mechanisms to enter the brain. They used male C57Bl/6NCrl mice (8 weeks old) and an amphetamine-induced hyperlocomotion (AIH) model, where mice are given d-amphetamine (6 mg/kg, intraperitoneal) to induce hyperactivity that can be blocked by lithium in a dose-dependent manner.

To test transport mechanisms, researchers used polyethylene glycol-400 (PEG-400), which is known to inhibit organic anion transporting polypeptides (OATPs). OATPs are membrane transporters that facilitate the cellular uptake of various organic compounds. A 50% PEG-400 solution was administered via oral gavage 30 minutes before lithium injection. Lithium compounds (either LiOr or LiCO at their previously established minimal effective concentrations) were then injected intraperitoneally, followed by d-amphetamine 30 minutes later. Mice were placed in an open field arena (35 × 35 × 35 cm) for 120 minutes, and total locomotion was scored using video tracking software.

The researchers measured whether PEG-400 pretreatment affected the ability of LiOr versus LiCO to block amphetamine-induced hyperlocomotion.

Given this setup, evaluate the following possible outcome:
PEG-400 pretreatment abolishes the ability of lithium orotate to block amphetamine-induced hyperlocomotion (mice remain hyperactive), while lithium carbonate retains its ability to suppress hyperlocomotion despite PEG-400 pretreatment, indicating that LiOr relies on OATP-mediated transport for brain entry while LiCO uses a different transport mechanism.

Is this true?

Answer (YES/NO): YES